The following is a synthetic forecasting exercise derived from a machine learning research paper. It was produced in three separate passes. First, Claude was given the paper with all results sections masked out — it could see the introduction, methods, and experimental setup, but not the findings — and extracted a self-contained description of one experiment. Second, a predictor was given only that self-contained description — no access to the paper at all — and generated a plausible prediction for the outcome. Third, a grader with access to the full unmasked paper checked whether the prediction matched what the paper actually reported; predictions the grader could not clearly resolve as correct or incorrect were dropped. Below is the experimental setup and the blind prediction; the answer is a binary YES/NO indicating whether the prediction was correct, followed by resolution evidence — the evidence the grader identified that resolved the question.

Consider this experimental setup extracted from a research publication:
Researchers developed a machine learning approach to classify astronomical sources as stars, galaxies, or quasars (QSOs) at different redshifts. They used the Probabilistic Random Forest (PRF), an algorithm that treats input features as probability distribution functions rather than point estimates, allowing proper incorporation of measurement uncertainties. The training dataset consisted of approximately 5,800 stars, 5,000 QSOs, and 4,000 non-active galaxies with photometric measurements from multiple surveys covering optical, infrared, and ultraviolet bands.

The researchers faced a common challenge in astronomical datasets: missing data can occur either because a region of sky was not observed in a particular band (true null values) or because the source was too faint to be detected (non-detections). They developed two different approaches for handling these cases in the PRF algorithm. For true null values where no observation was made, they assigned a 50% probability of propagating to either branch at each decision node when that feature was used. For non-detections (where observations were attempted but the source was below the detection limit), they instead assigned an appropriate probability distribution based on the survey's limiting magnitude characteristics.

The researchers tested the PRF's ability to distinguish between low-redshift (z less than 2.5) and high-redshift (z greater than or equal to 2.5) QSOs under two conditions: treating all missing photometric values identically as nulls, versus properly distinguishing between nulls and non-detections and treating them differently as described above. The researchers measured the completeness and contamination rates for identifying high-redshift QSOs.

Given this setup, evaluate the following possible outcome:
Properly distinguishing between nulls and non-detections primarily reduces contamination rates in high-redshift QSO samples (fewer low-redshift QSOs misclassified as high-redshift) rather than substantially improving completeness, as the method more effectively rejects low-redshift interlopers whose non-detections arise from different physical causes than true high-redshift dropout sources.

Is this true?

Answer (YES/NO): NO